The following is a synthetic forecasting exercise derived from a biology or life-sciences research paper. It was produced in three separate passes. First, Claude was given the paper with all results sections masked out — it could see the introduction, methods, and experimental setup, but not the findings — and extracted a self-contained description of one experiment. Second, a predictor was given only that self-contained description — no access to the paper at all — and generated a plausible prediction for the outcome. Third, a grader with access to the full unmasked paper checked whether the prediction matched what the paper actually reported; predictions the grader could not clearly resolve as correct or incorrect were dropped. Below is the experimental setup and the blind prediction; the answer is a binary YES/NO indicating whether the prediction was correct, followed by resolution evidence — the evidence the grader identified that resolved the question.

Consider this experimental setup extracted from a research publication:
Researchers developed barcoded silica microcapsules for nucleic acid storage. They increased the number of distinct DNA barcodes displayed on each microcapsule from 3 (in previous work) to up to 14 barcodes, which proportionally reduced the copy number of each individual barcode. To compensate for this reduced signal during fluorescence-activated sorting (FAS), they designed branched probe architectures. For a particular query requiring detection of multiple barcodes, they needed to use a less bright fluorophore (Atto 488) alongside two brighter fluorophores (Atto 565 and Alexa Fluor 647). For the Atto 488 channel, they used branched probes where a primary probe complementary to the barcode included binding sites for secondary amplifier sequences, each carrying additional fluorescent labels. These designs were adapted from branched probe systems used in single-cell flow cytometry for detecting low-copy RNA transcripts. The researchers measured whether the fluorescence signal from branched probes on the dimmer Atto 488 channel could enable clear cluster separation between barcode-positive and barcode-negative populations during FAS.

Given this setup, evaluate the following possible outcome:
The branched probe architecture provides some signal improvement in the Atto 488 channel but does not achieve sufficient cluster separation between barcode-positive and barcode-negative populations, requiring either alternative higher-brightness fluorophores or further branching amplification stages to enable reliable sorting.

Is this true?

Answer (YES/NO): NO